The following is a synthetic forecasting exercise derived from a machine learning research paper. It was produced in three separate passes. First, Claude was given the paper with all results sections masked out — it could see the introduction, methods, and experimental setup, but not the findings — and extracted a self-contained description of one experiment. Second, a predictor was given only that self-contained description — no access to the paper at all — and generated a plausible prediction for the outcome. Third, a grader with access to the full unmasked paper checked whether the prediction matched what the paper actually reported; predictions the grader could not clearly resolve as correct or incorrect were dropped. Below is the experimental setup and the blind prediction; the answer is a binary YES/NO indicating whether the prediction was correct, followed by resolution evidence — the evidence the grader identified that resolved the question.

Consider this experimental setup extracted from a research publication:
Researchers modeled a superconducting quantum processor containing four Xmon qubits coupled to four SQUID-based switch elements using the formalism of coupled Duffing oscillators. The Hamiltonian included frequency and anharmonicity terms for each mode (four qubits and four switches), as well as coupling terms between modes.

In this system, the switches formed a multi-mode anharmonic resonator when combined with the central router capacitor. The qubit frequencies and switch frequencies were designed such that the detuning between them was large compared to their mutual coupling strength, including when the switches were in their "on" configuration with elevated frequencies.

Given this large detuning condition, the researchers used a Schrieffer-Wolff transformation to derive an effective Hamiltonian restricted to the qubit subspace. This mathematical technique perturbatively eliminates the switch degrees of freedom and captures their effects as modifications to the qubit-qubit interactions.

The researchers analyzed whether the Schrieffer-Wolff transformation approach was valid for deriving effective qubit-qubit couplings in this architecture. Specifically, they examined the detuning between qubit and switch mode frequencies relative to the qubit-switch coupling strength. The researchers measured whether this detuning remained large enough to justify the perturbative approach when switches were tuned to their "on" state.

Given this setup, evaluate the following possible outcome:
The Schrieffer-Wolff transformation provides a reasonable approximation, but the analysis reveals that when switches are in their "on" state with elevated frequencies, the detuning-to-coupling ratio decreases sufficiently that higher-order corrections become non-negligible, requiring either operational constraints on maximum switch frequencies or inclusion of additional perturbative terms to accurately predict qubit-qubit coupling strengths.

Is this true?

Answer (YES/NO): NO